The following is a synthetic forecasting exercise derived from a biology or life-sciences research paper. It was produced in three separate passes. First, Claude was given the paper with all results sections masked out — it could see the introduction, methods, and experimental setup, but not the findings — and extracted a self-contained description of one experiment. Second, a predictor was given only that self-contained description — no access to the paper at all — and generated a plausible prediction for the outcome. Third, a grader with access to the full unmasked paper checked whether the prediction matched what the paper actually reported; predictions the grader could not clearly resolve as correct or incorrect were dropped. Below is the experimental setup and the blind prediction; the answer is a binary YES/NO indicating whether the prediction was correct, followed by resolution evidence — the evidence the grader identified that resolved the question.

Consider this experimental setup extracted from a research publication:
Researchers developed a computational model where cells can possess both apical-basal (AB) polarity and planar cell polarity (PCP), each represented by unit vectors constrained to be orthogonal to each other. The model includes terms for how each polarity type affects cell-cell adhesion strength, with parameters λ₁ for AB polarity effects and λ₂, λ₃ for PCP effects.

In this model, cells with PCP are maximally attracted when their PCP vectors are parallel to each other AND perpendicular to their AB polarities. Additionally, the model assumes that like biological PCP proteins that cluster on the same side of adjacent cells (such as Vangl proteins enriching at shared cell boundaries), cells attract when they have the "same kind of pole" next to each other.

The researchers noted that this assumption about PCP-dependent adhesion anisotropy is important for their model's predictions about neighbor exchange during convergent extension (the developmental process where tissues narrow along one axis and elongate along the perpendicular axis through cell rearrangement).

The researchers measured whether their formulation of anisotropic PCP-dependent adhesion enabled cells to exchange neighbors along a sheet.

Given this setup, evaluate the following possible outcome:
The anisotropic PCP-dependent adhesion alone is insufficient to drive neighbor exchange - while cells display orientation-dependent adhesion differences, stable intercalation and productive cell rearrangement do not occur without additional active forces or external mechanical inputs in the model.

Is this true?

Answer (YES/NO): NO